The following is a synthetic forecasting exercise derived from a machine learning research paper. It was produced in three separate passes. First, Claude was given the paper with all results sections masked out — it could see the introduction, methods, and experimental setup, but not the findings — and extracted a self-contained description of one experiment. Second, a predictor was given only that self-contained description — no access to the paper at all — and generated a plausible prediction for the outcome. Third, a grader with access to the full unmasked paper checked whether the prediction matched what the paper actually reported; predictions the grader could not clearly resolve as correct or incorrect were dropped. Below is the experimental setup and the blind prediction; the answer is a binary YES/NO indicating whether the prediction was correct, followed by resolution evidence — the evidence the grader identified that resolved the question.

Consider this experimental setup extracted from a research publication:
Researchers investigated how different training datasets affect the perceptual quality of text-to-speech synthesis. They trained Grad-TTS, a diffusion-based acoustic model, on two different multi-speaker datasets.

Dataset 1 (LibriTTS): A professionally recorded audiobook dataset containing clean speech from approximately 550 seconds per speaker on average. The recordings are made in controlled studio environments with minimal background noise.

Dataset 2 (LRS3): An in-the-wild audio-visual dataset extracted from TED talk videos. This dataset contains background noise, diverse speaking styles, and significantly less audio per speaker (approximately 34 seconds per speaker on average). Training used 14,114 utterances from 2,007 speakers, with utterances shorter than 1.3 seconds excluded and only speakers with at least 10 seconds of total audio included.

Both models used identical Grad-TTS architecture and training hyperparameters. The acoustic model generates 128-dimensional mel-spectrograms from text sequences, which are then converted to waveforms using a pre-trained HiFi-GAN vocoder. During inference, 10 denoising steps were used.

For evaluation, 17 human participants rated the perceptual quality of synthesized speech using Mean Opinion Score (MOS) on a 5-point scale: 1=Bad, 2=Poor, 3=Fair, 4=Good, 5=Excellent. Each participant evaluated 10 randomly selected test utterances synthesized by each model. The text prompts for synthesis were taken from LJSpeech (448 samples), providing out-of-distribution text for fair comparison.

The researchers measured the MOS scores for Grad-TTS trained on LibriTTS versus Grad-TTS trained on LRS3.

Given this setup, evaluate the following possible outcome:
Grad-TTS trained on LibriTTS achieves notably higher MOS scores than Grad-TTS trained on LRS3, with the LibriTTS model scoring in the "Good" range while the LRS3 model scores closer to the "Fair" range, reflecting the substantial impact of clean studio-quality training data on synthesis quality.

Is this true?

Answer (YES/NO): NO